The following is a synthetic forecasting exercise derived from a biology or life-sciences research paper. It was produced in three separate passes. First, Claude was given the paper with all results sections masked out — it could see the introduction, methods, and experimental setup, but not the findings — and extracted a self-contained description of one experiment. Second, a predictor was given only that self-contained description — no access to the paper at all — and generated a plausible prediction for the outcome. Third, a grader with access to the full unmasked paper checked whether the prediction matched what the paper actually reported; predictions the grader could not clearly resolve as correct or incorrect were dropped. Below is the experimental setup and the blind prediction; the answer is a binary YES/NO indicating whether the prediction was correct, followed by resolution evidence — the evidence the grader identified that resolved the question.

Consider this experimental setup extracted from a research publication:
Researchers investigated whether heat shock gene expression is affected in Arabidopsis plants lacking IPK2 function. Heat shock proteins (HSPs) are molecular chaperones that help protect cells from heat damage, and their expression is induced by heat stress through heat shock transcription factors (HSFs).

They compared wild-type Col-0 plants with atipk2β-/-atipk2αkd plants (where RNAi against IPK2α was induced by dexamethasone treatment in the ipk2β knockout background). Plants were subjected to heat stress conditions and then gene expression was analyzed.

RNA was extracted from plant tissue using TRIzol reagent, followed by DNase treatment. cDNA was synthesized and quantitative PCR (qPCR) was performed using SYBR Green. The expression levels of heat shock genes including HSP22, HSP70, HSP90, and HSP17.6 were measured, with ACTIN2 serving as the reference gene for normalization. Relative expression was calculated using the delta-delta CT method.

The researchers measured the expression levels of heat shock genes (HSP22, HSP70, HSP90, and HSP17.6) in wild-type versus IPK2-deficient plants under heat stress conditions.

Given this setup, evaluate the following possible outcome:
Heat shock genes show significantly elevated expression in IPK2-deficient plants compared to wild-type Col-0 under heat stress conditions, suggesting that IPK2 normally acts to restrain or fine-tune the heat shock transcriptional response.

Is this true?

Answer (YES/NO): NO